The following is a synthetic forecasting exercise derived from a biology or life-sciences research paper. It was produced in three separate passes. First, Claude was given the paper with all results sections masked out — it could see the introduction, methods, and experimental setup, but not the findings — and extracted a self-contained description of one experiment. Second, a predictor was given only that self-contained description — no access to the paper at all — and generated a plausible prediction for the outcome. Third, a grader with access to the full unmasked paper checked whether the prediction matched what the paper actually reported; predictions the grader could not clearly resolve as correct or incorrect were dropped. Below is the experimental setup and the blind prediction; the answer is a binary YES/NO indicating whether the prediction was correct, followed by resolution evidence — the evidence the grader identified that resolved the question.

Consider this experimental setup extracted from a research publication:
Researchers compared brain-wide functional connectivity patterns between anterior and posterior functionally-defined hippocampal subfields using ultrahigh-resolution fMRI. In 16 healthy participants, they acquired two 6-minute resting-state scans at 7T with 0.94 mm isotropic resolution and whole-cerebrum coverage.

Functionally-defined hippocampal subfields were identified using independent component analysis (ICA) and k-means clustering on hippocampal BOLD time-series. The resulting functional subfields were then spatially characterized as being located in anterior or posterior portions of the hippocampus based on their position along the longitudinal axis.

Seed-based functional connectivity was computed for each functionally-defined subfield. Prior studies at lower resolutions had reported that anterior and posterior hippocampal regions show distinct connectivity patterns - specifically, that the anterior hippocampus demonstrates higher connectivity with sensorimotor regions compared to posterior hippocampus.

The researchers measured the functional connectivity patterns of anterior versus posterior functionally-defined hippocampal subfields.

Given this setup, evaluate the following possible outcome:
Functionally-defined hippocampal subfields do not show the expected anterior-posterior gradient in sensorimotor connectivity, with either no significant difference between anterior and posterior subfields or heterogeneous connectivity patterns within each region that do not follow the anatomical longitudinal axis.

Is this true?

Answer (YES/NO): NO